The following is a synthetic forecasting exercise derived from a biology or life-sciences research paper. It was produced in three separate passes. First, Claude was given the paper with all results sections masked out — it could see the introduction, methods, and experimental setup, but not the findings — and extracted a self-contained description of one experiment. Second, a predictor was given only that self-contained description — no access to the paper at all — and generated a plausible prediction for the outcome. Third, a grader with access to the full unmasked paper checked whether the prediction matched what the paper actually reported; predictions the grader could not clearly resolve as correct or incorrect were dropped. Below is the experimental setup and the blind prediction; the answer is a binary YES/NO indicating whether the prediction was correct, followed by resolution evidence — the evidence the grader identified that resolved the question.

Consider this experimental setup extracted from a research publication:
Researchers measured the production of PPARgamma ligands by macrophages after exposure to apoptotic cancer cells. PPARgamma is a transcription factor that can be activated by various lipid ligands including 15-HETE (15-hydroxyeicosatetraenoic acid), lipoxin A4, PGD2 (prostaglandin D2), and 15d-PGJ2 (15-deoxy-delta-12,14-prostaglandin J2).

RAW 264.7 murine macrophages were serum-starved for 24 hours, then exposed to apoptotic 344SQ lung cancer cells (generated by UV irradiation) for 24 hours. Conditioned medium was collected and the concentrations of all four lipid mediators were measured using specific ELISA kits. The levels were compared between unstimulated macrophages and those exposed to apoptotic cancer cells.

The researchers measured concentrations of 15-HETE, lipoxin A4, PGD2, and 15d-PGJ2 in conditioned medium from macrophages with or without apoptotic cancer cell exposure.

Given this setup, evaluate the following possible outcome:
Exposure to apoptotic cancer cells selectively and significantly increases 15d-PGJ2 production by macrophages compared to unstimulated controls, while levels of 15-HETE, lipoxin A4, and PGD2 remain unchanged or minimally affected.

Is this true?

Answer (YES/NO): NO